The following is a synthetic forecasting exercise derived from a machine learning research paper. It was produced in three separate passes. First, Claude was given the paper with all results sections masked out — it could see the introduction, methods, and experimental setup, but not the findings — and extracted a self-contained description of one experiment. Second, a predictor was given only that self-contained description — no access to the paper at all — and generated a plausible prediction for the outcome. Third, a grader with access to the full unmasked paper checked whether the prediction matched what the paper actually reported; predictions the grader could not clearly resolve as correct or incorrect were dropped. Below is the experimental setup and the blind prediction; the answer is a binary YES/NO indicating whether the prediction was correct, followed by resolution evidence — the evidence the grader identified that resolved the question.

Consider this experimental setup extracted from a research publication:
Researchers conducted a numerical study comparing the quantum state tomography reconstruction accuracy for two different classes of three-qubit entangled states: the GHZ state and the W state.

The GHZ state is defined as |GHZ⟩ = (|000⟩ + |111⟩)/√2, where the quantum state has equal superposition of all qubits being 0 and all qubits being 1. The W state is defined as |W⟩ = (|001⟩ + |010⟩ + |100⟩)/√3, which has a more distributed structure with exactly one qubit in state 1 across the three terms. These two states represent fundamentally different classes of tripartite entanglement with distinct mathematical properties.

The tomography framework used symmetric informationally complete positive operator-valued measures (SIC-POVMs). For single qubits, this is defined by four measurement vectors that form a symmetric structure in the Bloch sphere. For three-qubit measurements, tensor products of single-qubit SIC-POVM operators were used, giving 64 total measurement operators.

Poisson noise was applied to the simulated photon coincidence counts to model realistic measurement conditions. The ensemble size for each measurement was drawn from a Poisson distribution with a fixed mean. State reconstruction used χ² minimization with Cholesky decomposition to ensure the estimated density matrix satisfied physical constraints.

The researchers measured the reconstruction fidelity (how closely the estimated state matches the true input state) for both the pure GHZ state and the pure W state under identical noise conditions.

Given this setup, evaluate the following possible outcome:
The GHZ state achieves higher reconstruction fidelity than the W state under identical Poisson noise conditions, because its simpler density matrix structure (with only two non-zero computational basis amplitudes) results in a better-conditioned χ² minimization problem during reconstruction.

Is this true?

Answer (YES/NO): NO